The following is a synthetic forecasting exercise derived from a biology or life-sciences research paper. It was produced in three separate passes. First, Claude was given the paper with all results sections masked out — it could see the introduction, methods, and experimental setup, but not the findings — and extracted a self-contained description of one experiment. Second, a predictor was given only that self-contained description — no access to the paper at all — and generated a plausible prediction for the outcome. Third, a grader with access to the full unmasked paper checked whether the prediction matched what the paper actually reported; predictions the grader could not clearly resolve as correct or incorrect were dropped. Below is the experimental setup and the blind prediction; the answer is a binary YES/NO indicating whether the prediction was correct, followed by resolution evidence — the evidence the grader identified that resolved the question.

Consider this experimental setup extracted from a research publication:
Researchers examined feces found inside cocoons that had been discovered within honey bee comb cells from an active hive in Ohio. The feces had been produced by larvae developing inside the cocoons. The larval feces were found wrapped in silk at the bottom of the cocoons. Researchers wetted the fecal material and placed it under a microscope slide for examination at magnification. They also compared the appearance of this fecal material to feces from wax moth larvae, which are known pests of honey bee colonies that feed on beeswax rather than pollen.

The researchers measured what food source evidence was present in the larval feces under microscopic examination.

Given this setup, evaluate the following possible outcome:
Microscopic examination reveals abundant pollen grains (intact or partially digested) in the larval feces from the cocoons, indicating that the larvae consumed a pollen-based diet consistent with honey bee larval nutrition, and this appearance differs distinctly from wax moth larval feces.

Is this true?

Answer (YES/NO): YES